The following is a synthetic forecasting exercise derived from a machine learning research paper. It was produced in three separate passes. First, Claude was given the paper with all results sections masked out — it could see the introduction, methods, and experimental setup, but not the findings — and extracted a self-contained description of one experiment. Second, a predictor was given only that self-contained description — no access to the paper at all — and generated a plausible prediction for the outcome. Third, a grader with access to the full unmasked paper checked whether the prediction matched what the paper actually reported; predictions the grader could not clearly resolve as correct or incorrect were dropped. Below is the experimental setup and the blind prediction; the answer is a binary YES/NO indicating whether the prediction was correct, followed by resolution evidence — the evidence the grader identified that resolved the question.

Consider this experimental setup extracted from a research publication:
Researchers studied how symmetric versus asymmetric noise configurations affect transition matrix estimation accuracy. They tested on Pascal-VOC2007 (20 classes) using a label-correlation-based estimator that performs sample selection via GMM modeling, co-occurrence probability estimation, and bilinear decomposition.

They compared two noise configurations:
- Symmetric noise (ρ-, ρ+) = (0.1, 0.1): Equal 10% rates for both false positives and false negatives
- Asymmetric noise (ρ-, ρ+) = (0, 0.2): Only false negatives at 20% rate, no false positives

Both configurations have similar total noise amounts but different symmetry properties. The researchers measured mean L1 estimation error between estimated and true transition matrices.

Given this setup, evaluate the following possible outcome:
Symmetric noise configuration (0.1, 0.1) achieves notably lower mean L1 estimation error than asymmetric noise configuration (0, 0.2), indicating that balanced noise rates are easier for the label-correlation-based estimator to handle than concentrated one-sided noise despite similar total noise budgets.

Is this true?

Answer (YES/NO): NO